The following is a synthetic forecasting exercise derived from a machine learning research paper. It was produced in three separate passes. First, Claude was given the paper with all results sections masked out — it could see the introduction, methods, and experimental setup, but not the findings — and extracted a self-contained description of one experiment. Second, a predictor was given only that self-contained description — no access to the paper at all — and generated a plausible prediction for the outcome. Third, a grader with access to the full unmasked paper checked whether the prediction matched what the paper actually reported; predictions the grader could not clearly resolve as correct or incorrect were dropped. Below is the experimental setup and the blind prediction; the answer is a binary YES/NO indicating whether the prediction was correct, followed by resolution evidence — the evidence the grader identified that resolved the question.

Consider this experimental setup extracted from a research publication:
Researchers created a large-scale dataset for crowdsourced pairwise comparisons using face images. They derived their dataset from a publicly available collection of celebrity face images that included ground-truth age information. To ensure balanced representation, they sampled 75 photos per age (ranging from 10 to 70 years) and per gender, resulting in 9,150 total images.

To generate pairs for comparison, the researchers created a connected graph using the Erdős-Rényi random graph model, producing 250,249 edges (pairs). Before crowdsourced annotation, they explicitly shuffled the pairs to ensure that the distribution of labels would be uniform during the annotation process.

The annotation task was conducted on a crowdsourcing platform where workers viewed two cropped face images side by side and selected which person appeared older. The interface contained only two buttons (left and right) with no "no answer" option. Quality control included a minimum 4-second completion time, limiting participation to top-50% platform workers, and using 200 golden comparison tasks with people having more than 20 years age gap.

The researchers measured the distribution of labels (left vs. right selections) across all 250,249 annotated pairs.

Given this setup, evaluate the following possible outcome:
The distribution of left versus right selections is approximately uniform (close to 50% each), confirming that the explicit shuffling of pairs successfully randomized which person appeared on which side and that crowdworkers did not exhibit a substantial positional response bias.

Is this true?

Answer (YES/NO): YES